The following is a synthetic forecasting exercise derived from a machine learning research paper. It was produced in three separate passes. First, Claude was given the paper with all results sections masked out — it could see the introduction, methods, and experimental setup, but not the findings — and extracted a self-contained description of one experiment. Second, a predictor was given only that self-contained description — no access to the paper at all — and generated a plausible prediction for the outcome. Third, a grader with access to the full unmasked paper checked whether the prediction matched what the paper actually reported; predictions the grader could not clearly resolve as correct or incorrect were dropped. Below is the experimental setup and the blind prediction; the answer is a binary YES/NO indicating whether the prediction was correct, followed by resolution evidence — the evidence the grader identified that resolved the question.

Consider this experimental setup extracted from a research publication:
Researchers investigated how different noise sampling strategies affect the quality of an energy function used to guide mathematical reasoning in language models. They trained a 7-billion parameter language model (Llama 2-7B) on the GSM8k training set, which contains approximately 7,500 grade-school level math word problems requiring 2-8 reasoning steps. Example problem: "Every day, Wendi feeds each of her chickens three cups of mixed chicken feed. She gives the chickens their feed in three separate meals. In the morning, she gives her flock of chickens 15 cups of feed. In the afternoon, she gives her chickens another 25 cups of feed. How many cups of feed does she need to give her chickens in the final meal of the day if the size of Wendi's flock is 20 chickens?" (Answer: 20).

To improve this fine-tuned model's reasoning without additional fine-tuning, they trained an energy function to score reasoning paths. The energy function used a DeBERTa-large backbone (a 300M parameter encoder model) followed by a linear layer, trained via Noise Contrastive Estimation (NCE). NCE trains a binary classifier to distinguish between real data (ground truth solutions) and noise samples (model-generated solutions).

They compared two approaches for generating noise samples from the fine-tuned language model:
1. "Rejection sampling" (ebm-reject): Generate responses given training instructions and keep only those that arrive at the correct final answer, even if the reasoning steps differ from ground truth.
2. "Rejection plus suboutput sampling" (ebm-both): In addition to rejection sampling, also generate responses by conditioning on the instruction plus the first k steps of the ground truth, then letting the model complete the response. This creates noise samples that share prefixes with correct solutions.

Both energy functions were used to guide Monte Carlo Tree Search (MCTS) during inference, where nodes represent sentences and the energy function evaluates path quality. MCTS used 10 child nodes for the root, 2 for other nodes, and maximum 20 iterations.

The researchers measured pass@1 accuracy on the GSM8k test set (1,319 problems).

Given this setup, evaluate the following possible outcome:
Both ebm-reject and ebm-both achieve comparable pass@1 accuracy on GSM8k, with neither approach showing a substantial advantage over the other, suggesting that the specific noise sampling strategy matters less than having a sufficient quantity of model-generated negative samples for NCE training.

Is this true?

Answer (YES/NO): NO